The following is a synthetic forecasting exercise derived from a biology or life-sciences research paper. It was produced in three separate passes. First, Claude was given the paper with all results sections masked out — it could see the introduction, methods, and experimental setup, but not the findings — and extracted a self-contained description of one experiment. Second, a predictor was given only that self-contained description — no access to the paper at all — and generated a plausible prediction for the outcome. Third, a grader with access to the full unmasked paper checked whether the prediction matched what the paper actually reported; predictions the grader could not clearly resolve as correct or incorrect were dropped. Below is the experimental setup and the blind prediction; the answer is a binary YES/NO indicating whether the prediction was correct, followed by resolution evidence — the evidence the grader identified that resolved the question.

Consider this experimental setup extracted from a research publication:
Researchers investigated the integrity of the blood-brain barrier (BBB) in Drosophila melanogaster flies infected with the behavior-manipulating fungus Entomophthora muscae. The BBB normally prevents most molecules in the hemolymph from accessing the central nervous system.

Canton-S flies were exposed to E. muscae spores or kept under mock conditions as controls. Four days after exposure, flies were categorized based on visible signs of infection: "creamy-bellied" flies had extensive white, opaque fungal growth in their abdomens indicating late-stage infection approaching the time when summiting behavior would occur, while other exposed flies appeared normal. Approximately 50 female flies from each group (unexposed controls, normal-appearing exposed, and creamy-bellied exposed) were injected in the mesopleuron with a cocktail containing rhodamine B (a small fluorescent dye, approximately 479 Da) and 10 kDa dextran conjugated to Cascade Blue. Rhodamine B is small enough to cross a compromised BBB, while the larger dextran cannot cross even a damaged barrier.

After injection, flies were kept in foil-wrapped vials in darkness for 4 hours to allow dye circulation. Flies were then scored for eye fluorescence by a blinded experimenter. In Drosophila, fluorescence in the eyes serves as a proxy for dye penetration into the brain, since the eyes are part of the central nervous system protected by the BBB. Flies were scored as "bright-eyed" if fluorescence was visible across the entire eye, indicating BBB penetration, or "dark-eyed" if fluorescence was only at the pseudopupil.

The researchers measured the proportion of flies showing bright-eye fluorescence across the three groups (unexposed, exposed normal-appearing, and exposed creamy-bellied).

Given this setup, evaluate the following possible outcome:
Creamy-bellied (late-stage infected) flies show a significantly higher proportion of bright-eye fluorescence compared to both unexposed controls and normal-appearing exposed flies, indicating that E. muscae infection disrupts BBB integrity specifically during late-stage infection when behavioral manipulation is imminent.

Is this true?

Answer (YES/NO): NO